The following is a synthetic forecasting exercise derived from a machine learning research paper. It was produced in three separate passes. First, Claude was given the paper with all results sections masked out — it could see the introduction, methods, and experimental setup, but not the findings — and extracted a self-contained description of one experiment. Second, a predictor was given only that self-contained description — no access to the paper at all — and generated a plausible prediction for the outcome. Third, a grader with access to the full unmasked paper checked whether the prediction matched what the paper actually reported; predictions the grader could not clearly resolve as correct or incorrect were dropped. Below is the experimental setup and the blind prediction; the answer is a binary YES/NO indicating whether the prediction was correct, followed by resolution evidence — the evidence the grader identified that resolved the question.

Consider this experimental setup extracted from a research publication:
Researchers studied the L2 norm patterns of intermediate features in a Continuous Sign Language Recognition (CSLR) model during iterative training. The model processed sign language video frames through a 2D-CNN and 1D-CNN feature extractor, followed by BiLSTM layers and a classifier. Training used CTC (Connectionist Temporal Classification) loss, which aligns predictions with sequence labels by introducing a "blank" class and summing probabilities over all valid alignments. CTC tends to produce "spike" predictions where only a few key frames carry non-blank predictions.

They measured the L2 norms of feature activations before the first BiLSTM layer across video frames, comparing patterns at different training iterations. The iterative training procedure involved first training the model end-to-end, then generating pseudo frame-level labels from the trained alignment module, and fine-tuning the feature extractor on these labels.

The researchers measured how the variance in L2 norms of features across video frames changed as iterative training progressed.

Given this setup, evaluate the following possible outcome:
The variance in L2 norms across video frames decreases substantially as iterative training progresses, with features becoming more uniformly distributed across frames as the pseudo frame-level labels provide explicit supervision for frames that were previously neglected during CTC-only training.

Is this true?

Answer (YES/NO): YES